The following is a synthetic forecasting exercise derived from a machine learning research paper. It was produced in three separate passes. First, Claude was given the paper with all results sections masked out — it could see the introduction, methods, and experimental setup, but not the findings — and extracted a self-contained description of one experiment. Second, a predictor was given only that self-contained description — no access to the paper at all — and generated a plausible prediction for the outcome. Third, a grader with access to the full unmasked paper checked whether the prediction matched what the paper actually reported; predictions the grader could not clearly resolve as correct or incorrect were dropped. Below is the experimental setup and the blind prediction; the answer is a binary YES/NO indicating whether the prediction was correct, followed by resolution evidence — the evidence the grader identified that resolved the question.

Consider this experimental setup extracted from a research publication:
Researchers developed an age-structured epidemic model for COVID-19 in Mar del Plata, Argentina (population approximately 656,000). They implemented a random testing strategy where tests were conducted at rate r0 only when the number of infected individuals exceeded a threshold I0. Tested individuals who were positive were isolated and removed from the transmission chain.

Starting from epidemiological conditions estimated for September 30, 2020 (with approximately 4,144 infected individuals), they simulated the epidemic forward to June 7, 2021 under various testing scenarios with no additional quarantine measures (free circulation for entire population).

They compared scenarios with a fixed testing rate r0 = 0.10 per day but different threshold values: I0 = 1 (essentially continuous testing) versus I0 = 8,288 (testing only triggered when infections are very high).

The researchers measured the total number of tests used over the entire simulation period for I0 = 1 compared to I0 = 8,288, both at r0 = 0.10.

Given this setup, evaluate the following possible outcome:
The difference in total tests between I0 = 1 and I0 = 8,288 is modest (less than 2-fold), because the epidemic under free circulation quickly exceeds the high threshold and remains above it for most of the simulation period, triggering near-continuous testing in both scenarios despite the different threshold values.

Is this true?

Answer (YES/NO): NO